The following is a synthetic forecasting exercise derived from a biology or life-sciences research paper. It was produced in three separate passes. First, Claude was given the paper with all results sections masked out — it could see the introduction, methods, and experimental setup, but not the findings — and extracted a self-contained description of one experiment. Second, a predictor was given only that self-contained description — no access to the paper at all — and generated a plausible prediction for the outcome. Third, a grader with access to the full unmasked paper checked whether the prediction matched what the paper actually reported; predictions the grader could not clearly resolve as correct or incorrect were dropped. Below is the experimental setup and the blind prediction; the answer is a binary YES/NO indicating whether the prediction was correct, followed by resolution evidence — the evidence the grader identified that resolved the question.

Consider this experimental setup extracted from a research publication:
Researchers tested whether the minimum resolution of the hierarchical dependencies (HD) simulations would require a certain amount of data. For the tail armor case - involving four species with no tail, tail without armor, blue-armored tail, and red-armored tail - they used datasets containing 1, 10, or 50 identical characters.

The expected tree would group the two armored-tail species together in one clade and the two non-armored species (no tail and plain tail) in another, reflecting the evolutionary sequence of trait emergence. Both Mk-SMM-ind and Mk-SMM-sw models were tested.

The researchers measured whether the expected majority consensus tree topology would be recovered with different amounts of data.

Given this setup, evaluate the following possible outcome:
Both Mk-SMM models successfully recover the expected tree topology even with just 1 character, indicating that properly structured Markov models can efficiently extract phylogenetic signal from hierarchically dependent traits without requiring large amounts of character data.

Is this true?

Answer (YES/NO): NO